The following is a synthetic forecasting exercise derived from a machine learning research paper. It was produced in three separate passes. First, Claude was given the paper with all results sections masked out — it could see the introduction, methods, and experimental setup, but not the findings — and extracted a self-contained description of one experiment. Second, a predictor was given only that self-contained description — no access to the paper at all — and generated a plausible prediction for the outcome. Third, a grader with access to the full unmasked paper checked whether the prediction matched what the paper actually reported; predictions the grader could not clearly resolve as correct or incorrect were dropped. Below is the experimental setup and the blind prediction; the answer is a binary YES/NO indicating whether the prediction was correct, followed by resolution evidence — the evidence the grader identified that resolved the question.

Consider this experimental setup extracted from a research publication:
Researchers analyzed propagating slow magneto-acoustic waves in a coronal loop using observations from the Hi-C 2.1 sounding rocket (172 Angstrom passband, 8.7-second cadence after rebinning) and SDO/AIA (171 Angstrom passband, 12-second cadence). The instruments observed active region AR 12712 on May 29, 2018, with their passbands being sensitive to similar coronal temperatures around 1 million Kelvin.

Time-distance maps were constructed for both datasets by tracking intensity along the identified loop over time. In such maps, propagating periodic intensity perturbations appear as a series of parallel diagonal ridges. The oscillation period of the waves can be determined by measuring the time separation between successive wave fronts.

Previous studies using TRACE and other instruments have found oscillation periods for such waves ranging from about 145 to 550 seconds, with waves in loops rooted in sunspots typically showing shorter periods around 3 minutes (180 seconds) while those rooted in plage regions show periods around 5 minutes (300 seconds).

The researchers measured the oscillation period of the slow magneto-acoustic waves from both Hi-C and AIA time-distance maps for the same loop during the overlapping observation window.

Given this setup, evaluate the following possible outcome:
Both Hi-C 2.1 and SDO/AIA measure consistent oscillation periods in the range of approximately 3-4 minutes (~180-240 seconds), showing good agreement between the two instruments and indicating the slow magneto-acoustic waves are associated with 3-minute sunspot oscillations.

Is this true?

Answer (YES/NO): NO